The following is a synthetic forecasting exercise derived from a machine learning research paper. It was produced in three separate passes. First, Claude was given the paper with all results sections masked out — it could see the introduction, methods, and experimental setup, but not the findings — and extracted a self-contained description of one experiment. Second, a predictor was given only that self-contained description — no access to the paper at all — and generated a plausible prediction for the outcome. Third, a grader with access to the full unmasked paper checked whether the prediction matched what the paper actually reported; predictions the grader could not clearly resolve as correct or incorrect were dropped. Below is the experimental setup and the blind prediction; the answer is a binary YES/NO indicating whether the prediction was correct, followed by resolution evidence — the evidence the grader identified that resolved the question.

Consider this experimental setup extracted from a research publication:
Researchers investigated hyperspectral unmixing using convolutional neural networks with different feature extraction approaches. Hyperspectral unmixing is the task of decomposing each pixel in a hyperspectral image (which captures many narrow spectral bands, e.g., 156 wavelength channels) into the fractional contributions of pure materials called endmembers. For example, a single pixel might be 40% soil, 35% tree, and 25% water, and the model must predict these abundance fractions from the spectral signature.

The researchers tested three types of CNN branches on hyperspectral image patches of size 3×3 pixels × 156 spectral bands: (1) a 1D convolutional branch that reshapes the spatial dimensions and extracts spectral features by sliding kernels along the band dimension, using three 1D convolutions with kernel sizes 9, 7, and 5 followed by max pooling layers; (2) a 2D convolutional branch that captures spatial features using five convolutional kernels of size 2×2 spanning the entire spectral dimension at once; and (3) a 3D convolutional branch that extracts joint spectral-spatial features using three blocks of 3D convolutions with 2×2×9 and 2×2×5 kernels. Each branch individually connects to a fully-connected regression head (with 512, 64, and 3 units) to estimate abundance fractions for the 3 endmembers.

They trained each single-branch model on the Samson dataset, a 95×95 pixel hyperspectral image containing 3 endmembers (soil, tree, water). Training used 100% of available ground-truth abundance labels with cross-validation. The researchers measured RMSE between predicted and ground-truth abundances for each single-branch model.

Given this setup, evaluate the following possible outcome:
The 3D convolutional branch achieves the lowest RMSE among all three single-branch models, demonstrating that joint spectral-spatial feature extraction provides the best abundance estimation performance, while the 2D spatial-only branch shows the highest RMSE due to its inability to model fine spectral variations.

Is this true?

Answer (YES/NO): NO